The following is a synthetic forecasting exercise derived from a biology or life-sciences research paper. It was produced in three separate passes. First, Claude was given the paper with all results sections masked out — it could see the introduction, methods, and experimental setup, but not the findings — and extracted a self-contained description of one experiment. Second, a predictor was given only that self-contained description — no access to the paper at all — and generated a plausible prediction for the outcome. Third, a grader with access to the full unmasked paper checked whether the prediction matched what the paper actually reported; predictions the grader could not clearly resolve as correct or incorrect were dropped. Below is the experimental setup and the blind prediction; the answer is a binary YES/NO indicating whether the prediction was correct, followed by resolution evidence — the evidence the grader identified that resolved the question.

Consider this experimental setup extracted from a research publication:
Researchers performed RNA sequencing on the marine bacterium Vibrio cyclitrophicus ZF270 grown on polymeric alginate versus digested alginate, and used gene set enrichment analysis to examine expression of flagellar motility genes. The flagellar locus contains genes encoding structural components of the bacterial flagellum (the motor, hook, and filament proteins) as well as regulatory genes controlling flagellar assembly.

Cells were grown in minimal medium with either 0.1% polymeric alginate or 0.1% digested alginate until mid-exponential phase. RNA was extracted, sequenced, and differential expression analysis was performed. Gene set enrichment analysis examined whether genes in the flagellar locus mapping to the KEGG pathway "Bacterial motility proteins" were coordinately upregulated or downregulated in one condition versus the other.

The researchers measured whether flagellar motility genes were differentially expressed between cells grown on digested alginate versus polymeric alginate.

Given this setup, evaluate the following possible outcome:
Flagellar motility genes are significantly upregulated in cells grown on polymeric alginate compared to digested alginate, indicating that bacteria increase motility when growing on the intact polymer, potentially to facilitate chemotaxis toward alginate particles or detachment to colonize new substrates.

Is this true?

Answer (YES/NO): NO